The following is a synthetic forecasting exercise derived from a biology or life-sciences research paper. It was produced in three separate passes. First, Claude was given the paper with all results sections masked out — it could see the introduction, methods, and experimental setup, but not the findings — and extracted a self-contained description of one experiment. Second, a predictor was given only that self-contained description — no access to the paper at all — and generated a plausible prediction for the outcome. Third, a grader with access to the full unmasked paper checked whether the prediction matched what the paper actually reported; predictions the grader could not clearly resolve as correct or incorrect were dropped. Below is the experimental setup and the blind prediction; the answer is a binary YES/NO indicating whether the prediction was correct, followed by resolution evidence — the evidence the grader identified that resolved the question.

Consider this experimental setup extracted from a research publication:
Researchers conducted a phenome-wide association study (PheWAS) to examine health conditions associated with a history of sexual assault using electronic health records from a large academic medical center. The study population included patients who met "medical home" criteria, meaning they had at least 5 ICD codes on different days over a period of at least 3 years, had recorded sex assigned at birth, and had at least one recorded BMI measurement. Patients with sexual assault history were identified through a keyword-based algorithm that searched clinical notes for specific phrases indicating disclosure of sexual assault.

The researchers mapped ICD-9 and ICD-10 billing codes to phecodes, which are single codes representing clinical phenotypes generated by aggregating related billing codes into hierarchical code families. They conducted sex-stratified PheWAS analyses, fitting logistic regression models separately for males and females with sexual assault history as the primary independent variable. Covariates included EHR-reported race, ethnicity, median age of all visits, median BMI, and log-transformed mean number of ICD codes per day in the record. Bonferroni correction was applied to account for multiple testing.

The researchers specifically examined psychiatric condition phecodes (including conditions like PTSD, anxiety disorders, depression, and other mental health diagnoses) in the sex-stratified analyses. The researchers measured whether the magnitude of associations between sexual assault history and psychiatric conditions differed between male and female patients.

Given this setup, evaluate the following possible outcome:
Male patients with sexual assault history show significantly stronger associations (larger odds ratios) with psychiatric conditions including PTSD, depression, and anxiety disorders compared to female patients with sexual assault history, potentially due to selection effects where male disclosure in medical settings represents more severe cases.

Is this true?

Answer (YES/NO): YES